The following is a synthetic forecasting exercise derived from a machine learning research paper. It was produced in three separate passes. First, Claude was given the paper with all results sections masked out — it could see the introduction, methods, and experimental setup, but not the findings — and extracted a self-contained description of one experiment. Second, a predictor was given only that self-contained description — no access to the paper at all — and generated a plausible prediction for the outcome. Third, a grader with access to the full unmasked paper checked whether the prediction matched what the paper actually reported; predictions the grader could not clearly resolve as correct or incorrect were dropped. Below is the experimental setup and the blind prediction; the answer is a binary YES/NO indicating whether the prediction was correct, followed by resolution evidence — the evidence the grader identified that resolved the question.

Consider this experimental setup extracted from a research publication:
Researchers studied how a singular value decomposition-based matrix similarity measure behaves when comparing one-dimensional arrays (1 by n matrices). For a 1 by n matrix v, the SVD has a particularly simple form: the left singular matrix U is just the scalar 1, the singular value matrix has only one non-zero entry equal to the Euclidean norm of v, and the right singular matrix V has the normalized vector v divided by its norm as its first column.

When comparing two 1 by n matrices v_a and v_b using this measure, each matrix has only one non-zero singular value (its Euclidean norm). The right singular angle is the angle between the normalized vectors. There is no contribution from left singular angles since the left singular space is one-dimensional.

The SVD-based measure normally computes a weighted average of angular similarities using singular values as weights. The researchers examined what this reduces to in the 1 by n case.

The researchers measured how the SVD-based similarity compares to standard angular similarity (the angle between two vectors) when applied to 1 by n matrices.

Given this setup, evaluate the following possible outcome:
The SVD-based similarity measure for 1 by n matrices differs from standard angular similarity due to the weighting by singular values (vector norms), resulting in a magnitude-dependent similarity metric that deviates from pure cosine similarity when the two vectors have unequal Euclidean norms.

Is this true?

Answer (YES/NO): NO